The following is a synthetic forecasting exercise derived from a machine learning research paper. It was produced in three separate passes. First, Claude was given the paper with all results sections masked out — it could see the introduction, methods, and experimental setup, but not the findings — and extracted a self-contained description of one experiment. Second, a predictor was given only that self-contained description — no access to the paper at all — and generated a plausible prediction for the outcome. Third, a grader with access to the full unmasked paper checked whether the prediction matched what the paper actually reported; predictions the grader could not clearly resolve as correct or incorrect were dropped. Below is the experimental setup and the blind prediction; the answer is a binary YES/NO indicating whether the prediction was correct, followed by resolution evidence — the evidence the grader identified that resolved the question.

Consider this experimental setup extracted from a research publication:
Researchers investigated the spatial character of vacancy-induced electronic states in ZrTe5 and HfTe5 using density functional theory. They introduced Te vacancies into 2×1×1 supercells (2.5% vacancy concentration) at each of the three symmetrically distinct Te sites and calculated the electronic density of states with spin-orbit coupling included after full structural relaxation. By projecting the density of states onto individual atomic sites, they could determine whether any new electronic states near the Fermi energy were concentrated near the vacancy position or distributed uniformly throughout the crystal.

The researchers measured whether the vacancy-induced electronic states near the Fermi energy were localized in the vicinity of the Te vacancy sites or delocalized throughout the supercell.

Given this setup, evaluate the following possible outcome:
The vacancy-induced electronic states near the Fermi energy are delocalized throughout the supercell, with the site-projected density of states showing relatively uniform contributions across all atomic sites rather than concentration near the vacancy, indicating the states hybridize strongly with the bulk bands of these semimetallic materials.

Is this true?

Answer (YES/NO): NO